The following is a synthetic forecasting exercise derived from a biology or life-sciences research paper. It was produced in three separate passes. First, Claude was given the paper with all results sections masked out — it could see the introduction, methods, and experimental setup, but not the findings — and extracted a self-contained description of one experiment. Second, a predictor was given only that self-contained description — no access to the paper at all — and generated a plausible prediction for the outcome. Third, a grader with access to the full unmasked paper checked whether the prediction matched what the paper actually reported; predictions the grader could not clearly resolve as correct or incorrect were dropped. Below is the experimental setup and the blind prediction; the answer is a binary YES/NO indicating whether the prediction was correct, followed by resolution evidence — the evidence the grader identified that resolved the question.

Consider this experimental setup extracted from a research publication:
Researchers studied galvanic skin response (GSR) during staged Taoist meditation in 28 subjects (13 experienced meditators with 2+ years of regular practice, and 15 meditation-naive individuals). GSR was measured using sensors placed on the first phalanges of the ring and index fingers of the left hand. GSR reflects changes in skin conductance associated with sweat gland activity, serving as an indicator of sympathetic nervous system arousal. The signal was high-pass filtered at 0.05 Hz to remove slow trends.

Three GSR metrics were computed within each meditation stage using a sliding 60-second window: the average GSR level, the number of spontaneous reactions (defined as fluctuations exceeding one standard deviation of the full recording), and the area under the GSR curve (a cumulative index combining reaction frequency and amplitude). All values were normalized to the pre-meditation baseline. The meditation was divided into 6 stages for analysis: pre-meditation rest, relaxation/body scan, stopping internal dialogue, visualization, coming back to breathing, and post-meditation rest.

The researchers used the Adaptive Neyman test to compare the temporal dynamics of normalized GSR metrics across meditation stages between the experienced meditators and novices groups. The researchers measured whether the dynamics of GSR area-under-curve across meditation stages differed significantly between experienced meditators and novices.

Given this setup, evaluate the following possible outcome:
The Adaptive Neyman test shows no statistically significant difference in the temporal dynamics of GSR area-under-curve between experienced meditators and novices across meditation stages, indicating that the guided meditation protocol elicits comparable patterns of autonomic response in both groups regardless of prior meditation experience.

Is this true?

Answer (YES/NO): YES